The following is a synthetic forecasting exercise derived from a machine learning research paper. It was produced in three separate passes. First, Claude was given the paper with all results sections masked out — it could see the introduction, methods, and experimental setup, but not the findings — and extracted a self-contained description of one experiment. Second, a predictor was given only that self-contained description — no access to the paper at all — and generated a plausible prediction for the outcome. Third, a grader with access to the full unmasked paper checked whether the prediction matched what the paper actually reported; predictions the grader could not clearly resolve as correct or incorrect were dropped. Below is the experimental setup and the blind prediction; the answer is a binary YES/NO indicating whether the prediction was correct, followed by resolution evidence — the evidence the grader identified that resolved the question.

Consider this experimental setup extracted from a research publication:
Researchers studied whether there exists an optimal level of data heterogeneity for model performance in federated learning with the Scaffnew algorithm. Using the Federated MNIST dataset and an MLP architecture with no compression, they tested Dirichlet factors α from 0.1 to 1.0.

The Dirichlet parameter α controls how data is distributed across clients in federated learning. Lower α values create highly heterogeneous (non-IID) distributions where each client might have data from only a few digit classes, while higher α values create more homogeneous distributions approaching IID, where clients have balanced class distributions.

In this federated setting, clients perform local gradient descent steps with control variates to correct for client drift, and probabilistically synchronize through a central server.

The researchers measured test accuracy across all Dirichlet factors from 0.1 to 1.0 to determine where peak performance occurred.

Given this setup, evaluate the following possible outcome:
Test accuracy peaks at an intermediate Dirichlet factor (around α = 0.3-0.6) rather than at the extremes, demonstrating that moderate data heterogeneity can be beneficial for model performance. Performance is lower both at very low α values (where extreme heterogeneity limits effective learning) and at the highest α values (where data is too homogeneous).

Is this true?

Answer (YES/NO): NO